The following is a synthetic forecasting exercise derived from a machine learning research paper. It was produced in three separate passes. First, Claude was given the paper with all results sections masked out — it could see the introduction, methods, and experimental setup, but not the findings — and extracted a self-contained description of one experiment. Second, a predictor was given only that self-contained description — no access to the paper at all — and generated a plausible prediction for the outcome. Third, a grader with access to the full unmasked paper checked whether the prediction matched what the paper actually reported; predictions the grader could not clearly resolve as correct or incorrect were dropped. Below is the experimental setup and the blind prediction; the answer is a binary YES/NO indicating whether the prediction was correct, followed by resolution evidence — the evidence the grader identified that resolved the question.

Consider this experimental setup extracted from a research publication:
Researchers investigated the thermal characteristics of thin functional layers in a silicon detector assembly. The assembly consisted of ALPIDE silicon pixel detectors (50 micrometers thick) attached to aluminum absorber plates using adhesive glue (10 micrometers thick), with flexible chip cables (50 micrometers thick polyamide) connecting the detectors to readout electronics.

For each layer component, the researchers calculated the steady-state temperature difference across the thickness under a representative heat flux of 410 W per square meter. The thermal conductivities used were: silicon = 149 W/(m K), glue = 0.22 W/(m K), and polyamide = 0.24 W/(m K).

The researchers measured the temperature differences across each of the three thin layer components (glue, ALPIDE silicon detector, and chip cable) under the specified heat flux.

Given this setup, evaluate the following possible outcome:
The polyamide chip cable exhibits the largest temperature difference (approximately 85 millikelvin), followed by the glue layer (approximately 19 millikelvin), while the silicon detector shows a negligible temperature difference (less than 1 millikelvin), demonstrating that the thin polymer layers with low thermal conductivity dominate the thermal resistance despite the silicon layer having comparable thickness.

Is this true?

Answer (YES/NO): YES